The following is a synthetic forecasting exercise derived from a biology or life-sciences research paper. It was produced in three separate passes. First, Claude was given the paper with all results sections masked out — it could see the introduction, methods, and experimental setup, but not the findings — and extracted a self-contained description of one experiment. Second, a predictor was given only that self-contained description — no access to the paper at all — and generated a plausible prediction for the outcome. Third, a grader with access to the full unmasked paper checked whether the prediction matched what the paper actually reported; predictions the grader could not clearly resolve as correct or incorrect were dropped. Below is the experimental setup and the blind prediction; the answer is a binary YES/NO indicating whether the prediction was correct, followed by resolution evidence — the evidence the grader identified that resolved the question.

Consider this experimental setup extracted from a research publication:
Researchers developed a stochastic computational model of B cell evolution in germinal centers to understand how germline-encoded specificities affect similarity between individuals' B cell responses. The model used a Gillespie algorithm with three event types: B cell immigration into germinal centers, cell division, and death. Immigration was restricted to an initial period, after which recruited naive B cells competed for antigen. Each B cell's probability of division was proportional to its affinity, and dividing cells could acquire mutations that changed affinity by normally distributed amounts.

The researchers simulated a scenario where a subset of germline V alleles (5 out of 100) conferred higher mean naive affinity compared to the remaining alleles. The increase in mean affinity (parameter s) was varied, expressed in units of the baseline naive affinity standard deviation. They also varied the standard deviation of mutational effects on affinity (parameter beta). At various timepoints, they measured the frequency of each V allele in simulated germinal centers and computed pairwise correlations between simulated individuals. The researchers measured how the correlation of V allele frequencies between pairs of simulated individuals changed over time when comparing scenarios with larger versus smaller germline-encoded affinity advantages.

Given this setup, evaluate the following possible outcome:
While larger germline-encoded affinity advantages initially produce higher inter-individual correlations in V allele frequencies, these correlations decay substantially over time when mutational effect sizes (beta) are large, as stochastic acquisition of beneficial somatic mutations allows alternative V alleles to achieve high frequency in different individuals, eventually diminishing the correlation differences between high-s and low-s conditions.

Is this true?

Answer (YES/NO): YES